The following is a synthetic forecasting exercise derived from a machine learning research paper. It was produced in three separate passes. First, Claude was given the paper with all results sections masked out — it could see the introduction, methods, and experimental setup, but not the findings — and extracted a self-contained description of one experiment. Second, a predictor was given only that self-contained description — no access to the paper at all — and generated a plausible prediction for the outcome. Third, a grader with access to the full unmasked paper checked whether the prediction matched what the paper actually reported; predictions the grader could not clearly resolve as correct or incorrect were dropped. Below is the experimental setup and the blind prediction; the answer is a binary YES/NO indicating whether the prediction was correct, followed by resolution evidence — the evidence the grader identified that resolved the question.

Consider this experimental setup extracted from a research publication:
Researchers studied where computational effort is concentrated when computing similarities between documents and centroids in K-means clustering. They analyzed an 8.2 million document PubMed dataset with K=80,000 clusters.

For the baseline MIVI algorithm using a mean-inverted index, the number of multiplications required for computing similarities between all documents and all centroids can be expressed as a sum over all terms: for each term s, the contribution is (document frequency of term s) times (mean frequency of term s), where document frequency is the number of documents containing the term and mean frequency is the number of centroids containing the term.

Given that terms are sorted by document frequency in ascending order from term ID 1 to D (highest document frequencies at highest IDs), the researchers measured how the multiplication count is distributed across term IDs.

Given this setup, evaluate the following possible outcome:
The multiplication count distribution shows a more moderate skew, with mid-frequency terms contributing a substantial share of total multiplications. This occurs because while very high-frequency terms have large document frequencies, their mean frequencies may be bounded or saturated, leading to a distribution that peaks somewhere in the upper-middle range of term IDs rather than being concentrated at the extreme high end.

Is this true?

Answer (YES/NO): NO